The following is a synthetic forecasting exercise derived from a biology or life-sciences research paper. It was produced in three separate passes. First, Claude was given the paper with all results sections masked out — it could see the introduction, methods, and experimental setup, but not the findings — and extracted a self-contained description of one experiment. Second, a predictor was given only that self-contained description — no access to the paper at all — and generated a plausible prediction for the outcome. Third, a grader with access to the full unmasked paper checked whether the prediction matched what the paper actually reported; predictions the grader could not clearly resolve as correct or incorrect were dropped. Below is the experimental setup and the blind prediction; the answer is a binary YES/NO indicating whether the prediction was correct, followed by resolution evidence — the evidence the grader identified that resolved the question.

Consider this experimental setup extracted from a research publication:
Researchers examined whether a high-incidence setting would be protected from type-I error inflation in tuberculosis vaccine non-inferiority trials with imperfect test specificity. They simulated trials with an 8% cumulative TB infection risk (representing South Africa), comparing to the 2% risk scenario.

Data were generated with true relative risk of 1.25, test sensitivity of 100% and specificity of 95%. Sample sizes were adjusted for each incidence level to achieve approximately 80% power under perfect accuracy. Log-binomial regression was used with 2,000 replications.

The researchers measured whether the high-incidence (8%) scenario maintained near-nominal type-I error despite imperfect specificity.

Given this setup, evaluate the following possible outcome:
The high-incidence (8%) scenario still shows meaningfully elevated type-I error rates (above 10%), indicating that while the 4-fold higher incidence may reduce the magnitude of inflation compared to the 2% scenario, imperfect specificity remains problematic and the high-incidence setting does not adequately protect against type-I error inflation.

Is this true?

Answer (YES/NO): YES